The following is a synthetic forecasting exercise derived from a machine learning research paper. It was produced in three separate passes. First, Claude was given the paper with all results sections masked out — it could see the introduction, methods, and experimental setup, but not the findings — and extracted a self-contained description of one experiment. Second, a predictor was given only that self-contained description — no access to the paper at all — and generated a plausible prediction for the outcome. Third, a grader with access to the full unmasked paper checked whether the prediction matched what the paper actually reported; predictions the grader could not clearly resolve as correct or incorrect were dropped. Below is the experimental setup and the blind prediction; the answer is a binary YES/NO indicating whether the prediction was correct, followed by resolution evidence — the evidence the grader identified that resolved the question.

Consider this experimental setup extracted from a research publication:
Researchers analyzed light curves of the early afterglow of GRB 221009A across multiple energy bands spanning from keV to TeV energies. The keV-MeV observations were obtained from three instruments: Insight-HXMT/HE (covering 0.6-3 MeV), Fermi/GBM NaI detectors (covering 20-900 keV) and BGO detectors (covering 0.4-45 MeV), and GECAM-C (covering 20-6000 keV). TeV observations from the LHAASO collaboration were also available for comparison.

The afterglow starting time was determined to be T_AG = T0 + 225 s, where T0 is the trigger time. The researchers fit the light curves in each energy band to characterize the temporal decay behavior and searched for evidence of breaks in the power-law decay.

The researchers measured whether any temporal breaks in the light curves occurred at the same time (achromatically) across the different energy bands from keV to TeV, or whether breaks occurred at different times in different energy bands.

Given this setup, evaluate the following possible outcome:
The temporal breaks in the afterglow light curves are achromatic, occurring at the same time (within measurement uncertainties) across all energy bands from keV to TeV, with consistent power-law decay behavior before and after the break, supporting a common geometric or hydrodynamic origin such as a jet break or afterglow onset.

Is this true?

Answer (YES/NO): NO